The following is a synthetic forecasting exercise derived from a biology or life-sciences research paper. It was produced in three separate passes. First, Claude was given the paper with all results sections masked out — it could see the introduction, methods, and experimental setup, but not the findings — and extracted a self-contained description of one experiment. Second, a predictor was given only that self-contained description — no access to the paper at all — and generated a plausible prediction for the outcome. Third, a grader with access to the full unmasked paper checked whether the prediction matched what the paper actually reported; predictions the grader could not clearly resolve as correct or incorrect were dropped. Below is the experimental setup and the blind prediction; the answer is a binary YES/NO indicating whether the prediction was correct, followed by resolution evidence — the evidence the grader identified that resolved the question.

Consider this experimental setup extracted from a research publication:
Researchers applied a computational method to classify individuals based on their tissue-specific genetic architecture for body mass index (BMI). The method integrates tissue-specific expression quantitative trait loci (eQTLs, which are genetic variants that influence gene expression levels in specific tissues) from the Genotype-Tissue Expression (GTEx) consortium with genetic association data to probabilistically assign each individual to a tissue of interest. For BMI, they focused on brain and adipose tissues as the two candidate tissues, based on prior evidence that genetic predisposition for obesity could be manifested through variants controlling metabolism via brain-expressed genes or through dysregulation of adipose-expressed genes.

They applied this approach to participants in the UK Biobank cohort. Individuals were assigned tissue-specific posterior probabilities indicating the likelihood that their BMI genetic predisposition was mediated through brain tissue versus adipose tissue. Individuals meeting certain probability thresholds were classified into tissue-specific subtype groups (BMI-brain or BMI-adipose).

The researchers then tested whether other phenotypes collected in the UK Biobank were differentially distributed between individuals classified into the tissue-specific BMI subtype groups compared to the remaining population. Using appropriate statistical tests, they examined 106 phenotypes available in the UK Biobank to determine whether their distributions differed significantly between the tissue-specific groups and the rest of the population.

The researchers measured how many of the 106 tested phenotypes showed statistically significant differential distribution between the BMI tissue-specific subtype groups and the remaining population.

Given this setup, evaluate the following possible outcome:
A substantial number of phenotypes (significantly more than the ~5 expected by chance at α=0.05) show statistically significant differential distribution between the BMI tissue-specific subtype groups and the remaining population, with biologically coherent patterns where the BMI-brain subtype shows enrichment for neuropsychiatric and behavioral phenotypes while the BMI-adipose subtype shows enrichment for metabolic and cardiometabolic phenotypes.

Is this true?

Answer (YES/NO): NO